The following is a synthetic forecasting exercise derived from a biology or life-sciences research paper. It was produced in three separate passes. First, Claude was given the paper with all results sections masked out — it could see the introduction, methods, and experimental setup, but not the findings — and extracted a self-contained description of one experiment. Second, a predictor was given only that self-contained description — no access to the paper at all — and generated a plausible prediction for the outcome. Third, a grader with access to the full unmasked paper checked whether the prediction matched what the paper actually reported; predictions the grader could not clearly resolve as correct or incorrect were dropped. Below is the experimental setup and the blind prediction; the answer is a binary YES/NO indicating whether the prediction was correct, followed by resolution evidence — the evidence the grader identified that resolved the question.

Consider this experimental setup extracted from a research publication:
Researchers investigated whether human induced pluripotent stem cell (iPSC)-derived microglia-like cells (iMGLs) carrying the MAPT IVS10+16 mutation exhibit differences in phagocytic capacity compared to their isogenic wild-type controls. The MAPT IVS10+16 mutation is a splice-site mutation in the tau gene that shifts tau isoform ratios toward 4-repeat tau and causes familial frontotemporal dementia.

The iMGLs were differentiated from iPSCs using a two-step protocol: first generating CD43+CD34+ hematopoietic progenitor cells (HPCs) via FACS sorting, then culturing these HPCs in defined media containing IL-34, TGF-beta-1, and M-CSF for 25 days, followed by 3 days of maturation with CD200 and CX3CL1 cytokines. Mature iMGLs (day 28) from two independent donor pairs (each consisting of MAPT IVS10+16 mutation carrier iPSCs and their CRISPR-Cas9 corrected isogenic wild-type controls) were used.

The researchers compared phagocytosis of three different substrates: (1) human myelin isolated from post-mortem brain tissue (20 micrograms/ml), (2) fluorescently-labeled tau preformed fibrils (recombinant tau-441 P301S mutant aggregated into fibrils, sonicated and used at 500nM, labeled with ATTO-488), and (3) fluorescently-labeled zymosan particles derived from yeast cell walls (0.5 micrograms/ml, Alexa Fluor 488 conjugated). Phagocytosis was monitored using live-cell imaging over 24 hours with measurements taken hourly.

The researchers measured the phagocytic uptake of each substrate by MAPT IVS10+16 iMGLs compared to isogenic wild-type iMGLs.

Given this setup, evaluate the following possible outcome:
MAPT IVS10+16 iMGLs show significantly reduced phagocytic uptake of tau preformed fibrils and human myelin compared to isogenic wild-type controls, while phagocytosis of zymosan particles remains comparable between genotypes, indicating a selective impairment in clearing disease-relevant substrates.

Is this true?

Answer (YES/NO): YES